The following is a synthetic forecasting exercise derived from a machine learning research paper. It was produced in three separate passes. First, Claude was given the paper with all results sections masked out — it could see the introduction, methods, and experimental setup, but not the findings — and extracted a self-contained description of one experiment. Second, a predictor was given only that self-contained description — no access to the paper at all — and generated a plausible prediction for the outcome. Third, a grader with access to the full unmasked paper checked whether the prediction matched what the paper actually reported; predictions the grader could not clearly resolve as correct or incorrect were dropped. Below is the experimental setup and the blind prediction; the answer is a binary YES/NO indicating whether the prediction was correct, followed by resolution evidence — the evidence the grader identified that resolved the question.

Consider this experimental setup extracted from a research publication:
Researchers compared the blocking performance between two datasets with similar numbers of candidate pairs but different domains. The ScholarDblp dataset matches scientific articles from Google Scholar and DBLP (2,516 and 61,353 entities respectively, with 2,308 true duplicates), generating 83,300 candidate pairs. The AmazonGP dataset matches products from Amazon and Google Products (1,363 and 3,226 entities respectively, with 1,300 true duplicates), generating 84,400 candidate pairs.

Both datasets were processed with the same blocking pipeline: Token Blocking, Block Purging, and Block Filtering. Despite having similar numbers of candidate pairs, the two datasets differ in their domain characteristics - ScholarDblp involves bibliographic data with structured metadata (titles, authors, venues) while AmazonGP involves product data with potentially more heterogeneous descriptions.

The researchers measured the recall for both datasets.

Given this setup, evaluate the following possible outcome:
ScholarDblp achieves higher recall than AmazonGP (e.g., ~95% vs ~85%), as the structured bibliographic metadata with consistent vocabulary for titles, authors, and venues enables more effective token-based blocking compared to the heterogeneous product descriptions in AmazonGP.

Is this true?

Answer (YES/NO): YES